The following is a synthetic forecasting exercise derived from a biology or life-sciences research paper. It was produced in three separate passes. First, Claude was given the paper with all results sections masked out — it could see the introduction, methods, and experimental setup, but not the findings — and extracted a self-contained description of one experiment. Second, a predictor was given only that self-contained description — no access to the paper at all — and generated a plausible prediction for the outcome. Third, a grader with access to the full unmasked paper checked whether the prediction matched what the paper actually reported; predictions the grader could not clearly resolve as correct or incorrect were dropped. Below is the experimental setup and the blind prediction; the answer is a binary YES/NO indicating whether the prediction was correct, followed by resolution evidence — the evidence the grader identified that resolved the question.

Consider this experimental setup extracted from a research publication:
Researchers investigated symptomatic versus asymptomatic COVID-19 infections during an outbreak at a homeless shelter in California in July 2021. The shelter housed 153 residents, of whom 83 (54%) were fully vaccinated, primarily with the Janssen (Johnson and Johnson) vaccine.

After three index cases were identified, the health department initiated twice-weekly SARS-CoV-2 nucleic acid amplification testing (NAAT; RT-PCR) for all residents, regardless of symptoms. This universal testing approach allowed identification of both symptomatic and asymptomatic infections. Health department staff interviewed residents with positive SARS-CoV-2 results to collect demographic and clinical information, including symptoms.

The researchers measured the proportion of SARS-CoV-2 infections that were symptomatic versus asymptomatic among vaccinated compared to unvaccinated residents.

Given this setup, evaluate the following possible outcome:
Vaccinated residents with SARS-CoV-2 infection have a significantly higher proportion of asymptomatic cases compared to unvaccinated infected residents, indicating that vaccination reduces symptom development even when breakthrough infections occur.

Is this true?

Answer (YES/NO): NO